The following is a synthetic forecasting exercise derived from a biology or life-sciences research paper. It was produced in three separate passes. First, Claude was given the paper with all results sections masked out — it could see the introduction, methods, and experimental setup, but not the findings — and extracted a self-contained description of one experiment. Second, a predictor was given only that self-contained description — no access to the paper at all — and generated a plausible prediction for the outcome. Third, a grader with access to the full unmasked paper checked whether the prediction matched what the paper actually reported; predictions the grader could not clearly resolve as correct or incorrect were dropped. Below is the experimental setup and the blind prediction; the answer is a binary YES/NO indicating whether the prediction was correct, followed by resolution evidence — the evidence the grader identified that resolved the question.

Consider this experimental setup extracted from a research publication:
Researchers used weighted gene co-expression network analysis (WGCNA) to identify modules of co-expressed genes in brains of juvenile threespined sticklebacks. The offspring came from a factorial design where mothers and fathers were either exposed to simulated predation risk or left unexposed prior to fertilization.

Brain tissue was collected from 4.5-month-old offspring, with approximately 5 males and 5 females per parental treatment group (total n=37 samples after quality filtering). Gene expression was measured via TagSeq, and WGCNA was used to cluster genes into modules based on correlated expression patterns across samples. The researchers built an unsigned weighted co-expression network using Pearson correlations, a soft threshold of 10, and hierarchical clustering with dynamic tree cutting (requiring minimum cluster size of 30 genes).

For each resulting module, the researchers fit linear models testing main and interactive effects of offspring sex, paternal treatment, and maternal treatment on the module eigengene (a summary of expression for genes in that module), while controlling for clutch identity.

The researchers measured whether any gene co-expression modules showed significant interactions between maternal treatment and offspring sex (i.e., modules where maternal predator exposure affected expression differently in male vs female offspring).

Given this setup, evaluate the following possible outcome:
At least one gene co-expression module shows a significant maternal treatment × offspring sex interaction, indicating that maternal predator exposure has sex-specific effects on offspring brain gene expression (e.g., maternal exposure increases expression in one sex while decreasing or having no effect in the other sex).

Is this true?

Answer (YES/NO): NO